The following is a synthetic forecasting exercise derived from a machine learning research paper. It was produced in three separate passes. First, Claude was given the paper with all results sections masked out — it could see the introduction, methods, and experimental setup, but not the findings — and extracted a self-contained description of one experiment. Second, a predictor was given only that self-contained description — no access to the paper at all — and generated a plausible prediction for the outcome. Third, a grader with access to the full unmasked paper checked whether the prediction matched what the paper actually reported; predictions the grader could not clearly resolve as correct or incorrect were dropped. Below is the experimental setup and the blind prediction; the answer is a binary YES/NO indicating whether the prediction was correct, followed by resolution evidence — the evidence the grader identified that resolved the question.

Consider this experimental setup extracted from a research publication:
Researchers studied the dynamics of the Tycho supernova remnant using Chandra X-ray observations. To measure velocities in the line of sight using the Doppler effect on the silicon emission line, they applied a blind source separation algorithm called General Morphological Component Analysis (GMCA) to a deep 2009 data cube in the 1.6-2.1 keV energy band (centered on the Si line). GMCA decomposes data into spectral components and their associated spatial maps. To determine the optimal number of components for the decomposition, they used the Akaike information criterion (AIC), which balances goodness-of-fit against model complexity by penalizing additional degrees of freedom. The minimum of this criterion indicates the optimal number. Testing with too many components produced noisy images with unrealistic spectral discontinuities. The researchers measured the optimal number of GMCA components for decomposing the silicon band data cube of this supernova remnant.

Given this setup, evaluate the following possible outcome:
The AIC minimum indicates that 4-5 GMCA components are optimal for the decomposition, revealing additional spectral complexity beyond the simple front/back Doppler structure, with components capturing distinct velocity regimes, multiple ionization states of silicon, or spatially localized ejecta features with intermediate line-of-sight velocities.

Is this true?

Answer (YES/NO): NO